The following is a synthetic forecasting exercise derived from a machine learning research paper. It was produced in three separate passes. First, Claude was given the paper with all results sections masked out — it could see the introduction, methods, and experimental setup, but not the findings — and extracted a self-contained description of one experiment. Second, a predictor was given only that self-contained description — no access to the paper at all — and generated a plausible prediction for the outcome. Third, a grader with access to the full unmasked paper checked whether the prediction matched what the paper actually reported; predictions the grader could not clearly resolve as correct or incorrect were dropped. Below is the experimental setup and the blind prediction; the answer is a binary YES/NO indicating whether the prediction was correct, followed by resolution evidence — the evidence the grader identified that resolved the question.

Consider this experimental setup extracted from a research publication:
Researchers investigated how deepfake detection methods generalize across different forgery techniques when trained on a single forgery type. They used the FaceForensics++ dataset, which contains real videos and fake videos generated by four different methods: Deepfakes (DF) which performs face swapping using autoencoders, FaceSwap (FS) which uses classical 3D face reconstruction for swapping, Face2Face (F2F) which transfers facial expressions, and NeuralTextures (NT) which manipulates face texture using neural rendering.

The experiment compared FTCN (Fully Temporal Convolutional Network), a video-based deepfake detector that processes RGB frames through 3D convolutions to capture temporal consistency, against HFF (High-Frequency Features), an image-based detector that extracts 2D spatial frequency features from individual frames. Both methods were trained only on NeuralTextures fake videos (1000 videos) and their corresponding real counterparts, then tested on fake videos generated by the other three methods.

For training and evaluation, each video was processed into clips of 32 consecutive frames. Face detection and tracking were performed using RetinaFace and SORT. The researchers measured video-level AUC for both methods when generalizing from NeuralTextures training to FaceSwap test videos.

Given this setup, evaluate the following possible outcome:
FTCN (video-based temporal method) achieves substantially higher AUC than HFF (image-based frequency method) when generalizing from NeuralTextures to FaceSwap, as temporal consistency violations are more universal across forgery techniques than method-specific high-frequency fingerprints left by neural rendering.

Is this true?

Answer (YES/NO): YES